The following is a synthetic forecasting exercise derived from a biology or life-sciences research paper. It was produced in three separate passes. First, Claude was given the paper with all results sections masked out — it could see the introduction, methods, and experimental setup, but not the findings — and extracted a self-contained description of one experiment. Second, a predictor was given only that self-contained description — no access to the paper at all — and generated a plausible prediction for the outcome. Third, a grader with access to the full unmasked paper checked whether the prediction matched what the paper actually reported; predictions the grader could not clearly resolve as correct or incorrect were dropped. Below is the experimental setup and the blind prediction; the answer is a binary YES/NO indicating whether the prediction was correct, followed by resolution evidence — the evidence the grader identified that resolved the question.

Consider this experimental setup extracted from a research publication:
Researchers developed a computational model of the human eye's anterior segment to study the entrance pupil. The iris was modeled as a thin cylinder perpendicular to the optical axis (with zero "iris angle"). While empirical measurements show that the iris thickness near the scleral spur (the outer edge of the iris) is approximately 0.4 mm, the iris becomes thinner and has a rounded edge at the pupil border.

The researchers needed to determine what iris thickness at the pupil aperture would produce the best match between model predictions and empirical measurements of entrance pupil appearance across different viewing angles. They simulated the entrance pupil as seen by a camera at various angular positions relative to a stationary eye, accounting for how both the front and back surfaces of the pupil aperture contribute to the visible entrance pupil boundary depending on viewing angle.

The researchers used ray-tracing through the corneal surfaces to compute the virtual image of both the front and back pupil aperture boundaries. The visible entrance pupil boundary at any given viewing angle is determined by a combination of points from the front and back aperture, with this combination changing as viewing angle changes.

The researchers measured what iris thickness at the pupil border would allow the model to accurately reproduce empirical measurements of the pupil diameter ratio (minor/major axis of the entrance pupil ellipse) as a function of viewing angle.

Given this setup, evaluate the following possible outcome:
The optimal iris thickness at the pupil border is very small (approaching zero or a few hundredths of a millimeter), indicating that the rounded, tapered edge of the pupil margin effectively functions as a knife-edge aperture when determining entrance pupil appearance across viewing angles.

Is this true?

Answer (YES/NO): NO